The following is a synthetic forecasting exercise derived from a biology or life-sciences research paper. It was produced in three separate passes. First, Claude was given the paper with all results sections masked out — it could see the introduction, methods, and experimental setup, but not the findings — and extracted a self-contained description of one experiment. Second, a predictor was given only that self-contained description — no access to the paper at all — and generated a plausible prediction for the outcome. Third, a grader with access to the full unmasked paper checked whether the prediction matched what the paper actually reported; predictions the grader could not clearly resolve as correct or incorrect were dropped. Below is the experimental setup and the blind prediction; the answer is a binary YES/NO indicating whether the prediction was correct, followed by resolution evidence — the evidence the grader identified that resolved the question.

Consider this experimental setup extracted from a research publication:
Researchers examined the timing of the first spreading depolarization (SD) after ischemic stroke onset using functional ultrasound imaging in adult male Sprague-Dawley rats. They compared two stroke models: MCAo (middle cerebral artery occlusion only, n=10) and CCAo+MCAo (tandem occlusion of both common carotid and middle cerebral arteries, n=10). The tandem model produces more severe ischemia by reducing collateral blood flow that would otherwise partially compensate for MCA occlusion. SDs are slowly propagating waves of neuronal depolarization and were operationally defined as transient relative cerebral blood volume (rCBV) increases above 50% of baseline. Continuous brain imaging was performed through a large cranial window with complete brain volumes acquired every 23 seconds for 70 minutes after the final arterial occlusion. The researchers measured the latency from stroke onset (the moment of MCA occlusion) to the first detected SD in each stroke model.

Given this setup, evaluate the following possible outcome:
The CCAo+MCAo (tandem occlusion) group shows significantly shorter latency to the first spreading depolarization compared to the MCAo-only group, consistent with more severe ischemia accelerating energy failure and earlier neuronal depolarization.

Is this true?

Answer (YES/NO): NO